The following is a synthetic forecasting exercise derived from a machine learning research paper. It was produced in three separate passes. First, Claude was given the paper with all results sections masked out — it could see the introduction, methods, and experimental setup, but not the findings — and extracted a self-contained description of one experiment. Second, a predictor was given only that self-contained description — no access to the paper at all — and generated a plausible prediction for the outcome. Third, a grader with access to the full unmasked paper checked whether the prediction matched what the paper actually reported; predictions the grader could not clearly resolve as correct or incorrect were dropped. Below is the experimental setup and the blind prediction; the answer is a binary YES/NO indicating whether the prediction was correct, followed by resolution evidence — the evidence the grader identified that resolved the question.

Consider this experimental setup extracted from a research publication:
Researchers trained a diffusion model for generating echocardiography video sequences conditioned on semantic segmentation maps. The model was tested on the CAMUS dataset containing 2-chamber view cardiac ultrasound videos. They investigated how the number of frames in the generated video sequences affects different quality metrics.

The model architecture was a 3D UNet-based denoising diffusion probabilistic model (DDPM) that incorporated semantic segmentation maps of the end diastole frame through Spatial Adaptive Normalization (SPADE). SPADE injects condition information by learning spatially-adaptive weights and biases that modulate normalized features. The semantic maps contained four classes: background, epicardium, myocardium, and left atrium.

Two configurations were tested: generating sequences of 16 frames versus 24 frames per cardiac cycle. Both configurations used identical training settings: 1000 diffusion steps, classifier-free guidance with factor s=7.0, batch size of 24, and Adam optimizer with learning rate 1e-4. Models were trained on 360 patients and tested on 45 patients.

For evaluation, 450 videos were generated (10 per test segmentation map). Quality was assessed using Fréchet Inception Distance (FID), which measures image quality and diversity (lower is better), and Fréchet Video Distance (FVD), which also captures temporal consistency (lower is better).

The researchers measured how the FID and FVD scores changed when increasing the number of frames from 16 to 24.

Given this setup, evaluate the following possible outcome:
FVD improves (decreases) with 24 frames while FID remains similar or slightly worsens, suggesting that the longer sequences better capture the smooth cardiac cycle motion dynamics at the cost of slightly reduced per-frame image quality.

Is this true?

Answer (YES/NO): NO